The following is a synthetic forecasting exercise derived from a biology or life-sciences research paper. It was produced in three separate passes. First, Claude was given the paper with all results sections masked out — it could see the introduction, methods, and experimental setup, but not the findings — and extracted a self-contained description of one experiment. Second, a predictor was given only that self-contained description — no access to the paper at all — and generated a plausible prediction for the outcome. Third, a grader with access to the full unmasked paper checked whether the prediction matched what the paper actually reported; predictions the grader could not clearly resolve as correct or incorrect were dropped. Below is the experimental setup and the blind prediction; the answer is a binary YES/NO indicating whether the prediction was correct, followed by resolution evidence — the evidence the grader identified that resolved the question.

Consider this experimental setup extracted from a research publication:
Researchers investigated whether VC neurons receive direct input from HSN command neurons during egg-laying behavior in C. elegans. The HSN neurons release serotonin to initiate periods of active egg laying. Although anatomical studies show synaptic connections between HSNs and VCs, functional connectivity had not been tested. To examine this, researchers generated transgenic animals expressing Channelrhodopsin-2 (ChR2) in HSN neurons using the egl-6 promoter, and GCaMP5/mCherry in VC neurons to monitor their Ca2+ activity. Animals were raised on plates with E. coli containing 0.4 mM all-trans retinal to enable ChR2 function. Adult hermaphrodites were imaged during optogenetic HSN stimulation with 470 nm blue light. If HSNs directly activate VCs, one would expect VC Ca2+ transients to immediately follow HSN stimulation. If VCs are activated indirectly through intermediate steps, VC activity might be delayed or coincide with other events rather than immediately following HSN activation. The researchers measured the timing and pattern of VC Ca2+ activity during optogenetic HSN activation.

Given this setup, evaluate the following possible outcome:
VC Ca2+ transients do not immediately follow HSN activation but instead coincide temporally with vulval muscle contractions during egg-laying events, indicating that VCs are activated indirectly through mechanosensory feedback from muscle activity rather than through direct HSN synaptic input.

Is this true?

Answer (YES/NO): NO